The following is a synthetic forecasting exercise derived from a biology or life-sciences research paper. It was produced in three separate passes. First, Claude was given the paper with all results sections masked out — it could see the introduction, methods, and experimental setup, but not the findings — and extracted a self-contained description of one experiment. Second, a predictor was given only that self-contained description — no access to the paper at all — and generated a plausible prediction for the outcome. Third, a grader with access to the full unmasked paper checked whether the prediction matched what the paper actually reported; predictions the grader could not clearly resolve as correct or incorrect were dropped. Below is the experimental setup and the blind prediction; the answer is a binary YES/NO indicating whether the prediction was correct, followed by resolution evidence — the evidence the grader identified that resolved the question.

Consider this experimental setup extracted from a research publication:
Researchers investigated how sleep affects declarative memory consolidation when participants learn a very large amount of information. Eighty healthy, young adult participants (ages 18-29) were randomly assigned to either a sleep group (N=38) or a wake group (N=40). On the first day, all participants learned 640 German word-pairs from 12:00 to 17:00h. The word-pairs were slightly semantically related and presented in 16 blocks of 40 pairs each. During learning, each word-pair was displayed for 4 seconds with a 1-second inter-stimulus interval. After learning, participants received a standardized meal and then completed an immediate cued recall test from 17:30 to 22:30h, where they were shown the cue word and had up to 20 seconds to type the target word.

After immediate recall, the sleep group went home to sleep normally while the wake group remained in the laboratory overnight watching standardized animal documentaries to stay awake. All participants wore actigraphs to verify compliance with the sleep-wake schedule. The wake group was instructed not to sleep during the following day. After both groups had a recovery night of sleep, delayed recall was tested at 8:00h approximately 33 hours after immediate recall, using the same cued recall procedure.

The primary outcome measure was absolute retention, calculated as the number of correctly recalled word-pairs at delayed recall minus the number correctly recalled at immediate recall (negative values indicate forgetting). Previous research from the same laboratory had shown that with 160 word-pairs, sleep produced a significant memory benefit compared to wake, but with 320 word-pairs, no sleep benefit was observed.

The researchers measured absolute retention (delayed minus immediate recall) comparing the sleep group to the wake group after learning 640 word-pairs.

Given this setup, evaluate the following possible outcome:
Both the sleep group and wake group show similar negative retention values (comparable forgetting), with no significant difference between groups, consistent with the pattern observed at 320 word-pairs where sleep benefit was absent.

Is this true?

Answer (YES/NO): YES